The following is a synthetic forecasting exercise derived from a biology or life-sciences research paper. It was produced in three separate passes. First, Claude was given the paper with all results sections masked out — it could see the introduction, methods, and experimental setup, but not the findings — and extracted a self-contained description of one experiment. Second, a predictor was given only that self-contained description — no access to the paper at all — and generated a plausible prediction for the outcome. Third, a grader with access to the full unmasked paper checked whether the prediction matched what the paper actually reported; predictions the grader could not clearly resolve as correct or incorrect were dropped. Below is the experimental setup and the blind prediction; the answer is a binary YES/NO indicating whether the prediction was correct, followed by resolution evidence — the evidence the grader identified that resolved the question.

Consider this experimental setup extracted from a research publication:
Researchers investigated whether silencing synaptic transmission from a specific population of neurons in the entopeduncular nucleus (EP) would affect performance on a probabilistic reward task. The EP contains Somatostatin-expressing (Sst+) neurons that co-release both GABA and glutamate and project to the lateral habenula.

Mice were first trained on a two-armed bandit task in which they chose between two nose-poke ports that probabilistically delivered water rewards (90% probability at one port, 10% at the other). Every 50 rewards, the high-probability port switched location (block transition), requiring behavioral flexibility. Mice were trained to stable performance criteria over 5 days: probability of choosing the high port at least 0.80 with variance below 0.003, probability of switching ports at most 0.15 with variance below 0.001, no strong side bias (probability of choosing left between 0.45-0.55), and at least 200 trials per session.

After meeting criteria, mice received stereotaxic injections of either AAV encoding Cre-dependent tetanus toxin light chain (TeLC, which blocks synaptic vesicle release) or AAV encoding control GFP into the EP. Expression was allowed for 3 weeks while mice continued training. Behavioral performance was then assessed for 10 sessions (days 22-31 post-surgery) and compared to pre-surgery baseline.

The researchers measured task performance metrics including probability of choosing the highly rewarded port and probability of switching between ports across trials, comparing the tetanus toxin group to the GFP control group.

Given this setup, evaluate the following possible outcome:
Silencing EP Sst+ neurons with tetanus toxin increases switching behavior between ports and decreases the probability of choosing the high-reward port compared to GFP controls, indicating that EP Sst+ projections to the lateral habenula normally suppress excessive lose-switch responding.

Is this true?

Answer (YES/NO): NO